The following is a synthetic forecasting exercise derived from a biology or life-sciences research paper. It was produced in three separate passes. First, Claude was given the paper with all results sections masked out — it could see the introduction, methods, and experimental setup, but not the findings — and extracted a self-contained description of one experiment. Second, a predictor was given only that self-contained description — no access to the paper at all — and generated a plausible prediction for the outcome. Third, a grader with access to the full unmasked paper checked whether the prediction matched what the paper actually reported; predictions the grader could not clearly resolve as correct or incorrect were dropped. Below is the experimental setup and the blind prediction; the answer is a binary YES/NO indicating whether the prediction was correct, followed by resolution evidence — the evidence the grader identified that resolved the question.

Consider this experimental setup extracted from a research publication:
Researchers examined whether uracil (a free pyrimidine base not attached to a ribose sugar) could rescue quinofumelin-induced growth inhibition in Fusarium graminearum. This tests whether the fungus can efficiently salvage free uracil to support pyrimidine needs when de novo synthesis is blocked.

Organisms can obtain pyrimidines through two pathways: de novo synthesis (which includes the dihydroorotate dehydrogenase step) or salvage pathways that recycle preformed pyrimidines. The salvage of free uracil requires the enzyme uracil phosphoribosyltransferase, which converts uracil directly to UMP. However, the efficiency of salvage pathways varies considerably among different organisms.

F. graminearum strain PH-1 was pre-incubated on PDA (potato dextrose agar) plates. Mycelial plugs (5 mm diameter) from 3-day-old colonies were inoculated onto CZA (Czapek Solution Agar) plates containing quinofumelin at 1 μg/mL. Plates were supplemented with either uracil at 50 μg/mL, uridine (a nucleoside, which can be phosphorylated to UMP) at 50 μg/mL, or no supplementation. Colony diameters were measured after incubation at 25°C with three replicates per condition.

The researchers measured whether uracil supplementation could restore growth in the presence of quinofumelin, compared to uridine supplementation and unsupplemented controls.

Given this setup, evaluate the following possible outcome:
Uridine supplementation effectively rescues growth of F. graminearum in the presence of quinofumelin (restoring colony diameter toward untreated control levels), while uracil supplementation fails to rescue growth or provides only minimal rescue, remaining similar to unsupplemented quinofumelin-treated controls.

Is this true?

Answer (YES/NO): NO